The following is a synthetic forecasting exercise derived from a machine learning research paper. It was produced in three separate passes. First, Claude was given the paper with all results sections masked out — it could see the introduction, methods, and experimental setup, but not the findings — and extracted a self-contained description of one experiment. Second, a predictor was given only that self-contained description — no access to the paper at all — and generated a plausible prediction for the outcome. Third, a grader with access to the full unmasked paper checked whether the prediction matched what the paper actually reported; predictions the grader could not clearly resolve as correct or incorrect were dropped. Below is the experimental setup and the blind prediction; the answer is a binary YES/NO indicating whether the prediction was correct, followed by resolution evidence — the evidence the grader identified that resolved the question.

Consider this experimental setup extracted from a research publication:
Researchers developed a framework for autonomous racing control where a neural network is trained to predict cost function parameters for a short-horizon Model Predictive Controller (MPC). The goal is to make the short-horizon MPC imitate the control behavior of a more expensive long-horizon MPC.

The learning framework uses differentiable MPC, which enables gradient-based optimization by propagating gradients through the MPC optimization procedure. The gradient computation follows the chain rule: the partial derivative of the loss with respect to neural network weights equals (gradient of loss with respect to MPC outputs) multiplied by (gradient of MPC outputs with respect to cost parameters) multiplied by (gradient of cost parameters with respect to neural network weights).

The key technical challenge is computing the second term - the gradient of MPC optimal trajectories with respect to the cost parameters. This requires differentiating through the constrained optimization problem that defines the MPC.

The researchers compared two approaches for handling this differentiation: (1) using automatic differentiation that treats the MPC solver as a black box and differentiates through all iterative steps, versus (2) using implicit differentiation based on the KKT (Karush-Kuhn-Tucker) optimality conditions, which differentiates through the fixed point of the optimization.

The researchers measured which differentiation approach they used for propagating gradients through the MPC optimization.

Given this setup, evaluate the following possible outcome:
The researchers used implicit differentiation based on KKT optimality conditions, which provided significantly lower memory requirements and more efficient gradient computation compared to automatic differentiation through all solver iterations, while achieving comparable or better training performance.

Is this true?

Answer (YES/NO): NO